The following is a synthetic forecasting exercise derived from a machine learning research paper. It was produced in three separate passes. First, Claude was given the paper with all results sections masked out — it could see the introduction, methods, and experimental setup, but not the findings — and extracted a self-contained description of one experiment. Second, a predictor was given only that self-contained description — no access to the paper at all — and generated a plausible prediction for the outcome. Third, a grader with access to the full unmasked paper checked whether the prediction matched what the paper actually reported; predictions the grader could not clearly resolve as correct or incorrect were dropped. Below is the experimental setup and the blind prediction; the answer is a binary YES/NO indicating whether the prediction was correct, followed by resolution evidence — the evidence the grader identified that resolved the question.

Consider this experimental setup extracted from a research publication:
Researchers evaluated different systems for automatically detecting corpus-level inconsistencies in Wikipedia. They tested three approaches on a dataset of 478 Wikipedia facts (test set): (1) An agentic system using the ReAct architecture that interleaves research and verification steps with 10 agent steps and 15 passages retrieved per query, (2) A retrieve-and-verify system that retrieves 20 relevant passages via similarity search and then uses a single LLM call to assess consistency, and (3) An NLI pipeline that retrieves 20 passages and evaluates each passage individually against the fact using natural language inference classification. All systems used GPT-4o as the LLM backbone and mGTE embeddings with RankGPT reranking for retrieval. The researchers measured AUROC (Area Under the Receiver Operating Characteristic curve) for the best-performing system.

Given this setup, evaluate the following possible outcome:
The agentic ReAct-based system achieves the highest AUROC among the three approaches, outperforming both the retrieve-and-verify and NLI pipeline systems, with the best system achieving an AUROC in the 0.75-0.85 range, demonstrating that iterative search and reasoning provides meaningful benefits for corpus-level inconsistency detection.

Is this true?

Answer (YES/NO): YES